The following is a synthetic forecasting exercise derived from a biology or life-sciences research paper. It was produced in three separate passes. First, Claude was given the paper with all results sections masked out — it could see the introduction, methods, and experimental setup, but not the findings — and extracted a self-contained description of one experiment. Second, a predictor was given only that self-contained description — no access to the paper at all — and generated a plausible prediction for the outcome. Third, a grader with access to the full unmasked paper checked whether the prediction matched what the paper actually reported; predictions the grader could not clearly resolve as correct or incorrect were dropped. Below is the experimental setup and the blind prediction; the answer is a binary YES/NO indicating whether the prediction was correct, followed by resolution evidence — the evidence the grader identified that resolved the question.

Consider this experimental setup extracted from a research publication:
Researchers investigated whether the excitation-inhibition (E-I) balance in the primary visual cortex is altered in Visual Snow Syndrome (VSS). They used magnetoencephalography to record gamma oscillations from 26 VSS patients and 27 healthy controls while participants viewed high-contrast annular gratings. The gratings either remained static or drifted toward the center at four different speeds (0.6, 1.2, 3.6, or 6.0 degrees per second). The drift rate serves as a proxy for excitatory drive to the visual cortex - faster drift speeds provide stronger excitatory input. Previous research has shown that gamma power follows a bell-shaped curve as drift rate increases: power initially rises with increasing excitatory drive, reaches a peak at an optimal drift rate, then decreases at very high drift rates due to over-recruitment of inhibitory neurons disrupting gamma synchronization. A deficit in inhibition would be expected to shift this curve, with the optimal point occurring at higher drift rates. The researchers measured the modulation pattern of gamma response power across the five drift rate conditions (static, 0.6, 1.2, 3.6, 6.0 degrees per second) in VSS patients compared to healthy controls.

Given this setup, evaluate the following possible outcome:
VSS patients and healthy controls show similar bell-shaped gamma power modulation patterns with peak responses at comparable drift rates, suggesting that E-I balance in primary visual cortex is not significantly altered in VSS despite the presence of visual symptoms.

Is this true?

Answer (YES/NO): YES